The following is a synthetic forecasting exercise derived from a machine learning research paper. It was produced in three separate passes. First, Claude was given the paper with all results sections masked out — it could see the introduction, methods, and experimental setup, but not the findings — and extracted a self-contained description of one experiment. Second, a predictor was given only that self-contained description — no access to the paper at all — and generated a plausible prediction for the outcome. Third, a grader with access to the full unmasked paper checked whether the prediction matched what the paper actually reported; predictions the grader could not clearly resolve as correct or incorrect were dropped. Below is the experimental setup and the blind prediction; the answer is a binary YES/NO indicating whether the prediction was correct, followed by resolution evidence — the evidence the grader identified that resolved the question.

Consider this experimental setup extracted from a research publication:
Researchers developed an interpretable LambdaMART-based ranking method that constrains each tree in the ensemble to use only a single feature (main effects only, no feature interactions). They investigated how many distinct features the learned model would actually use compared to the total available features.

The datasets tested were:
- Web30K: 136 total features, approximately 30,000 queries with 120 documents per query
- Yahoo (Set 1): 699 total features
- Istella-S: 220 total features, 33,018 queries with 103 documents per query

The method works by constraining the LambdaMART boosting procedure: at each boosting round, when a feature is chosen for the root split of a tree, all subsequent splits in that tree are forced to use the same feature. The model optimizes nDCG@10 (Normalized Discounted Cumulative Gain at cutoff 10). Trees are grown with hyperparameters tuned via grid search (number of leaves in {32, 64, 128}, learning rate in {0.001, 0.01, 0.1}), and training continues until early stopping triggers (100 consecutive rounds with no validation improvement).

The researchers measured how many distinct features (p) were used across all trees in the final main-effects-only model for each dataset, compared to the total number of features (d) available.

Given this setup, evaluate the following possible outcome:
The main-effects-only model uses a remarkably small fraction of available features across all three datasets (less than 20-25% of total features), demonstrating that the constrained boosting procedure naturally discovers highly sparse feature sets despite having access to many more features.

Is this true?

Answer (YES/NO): NO